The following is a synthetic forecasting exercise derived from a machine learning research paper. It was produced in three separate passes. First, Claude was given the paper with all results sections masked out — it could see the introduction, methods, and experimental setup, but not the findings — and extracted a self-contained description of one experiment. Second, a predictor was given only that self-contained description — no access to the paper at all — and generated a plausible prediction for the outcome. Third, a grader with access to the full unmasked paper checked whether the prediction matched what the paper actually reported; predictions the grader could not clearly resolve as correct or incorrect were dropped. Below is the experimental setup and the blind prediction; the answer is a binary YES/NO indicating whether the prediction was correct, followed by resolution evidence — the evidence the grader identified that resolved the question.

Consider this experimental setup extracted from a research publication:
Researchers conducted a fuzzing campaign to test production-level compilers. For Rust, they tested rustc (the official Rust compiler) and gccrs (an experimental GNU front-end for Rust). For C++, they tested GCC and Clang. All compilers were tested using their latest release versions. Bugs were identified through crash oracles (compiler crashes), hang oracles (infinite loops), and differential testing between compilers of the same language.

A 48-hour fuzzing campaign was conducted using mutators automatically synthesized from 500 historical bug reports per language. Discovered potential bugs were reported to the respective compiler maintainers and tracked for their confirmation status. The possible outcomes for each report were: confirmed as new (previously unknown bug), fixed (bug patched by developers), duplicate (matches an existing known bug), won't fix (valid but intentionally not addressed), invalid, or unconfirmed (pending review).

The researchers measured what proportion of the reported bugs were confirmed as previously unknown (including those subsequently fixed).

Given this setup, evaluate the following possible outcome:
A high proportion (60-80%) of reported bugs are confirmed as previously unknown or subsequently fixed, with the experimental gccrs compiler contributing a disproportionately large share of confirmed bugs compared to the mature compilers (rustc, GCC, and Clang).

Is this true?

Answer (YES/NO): NO